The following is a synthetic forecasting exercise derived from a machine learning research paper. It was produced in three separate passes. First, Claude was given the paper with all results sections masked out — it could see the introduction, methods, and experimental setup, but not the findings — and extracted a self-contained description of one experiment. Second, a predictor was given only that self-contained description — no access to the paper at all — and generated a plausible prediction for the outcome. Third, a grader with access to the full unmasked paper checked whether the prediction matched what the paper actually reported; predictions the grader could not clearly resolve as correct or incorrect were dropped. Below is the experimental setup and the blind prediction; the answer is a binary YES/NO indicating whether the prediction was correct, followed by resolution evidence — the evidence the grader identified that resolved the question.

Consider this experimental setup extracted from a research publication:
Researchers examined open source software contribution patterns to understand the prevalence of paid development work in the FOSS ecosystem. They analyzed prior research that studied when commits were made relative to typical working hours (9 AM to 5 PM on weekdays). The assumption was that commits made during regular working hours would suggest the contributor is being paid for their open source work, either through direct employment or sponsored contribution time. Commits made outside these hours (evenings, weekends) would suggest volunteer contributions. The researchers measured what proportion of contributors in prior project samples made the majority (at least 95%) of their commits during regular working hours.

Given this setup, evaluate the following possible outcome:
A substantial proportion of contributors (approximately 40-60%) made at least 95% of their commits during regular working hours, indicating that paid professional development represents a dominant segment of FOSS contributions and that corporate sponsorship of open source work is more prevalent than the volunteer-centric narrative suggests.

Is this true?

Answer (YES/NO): YES